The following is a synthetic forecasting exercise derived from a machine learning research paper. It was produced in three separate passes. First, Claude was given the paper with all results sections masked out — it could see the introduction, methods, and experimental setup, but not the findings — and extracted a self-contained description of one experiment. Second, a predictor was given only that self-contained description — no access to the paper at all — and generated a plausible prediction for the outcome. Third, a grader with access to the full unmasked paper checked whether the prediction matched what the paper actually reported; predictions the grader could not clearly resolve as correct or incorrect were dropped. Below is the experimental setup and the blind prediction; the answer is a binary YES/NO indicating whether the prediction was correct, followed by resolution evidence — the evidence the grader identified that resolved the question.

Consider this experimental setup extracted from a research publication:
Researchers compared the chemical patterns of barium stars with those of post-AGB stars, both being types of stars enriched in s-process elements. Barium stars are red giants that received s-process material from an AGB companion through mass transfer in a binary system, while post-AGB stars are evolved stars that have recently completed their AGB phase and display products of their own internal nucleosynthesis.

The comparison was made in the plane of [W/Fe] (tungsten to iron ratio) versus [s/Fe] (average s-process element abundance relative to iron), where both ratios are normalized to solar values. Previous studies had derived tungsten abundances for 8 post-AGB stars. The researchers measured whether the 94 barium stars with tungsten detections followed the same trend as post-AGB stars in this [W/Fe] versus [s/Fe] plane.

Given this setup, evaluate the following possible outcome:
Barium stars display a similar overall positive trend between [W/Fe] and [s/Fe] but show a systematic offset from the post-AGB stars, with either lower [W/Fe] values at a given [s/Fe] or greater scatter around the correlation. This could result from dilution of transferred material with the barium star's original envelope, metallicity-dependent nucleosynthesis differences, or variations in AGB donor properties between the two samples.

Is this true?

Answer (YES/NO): NO